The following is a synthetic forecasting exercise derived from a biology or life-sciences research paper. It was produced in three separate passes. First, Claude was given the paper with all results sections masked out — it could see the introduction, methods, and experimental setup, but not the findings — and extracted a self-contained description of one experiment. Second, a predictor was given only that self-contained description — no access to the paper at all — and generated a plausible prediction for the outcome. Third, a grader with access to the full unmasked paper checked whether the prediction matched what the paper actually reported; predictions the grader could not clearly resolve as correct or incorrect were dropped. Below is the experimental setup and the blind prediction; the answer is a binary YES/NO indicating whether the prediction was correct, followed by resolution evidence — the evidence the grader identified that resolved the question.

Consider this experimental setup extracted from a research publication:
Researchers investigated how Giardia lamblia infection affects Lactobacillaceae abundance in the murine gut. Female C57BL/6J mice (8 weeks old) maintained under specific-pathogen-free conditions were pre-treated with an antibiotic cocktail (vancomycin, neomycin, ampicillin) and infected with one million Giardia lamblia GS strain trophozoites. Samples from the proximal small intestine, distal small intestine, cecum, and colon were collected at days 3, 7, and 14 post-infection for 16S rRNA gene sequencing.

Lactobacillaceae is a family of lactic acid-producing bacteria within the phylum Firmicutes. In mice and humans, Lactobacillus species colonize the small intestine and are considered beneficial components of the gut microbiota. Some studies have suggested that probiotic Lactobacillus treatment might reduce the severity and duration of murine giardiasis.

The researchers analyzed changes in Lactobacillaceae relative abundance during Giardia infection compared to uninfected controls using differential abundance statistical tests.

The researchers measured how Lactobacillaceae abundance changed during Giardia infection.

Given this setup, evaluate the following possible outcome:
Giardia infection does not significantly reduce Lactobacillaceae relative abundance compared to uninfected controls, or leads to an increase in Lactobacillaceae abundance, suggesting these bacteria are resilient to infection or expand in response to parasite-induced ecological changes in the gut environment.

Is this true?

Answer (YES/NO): NO